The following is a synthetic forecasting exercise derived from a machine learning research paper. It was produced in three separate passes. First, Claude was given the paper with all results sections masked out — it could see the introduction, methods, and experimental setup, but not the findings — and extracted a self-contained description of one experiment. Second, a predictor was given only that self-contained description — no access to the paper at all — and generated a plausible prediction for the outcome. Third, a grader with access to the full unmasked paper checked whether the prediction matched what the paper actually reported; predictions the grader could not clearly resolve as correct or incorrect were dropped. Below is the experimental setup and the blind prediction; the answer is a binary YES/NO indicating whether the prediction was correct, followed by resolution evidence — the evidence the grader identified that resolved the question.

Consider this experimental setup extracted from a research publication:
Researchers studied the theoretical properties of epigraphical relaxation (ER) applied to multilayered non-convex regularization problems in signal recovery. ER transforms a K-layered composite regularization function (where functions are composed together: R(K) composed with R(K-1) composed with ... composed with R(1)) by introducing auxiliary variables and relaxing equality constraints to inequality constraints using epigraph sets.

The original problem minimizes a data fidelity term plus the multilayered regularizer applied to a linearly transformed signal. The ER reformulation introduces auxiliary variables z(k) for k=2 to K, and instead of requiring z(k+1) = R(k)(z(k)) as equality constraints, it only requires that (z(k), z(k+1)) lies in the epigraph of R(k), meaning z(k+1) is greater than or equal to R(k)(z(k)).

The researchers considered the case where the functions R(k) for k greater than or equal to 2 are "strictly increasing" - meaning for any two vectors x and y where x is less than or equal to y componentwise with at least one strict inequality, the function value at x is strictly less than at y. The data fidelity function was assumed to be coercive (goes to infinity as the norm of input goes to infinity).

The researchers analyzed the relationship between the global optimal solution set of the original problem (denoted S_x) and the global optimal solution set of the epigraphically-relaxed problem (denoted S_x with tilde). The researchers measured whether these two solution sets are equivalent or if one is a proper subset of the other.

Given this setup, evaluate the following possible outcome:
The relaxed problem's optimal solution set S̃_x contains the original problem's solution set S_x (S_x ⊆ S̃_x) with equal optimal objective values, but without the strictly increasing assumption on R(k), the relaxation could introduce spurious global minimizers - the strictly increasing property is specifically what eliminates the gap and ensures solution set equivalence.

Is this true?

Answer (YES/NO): NO